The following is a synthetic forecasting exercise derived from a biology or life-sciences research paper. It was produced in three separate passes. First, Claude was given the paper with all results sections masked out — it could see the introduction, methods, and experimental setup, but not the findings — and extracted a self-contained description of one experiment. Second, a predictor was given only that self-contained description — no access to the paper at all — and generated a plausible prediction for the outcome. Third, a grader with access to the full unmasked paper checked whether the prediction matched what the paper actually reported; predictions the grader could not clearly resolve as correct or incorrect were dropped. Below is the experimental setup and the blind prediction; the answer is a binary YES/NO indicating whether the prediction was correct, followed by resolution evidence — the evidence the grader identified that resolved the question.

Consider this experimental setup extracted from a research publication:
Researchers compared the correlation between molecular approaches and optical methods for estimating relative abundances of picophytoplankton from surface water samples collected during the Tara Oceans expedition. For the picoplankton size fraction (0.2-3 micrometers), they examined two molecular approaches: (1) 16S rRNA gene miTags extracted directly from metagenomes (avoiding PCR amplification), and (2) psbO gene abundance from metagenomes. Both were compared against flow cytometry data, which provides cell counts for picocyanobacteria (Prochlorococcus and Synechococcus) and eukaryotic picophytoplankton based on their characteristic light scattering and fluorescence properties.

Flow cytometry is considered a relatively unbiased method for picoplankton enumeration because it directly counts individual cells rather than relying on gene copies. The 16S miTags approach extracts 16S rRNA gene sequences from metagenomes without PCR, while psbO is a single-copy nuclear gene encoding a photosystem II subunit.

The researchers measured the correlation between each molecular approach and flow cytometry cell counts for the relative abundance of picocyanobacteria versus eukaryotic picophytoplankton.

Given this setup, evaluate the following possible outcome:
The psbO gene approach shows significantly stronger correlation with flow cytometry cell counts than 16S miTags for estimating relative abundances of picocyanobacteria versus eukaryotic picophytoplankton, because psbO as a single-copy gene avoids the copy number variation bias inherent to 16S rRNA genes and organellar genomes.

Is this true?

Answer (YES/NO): NO